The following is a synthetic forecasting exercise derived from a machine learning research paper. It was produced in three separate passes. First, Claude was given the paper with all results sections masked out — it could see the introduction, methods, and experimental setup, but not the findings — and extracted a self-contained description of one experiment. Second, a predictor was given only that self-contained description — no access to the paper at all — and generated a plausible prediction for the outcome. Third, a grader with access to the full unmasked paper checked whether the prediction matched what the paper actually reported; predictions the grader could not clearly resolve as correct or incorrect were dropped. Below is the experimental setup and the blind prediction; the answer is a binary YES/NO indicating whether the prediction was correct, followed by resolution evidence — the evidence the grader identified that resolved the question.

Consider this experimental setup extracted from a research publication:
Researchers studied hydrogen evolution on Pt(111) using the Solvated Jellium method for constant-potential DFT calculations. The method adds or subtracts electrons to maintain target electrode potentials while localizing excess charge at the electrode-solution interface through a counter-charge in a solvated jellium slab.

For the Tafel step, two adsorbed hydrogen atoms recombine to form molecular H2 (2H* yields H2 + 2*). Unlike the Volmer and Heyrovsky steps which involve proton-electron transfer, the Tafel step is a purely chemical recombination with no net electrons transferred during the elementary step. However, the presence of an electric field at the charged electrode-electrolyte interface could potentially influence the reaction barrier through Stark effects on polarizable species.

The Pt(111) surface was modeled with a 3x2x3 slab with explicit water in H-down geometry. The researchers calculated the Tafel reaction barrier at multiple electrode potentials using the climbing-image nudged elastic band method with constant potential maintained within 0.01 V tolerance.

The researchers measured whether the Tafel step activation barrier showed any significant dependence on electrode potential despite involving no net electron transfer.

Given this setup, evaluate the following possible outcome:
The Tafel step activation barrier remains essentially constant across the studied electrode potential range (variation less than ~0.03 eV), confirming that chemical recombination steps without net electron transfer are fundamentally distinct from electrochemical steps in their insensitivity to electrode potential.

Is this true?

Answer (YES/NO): YES